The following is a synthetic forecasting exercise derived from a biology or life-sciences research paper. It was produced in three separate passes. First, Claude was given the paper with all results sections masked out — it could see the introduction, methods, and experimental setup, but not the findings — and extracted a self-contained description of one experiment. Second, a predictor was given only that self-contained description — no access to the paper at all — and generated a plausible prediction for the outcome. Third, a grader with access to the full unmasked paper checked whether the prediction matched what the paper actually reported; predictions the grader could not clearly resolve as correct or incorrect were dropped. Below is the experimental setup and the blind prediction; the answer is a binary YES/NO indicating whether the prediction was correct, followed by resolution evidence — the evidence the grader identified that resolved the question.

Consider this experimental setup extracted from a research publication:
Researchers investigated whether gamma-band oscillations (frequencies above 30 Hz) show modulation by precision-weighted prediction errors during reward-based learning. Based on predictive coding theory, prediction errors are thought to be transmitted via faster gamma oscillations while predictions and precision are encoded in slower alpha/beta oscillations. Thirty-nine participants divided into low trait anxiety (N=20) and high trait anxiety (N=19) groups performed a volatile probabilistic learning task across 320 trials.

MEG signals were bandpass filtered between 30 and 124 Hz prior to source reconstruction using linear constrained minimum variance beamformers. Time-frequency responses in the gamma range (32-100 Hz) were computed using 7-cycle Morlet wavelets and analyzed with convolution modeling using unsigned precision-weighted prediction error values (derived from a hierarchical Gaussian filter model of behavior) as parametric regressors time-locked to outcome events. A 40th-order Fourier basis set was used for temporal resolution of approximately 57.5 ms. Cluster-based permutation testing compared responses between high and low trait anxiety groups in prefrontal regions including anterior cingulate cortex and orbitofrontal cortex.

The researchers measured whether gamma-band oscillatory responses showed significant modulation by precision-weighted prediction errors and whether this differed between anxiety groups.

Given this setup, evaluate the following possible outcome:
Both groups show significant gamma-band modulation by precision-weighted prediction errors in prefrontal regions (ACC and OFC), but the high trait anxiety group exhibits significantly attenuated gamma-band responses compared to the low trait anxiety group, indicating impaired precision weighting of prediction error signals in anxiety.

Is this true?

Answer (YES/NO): NO